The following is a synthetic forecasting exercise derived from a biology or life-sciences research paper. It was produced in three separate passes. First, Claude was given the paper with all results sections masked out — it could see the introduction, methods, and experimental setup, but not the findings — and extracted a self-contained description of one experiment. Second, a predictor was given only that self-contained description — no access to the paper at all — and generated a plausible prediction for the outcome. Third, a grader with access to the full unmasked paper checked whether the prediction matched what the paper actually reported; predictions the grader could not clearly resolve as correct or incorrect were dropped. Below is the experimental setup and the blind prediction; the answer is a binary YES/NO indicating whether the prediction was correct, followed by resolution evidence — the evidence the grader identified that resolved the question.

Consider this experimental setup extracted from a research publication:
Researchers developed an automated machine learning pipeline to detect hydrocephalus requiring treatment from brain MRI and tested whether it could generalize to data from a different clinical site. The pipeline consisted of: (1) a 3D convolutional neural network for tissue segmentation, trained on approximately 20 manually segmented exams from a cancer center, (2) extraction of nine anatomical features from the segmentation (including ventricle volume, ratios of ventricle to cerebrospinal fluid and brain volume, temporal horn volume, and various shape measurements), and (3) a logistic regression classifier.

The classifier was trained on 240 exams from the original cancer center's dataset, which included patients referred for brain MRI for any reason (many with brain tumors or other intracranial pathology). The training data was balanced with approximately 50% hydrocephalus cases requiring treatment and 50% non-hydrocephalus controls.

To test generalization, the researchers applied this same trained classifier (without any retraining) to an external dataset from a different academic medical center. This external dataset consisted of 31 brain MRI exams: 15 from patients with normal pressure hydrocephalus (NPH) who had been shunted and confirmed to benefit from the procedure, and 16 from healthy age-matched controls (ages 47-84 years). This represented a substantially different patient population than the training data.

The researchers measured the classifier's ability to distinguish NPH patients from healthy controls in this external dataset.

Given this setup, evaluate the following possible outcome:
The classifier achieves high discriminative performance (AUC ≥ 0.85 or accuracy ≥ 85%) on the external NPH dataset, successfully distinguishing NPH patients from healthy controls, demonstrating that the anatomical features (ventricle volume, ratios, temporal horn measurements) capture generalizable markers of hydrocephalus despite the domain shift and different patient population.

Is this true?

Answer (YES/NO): YES